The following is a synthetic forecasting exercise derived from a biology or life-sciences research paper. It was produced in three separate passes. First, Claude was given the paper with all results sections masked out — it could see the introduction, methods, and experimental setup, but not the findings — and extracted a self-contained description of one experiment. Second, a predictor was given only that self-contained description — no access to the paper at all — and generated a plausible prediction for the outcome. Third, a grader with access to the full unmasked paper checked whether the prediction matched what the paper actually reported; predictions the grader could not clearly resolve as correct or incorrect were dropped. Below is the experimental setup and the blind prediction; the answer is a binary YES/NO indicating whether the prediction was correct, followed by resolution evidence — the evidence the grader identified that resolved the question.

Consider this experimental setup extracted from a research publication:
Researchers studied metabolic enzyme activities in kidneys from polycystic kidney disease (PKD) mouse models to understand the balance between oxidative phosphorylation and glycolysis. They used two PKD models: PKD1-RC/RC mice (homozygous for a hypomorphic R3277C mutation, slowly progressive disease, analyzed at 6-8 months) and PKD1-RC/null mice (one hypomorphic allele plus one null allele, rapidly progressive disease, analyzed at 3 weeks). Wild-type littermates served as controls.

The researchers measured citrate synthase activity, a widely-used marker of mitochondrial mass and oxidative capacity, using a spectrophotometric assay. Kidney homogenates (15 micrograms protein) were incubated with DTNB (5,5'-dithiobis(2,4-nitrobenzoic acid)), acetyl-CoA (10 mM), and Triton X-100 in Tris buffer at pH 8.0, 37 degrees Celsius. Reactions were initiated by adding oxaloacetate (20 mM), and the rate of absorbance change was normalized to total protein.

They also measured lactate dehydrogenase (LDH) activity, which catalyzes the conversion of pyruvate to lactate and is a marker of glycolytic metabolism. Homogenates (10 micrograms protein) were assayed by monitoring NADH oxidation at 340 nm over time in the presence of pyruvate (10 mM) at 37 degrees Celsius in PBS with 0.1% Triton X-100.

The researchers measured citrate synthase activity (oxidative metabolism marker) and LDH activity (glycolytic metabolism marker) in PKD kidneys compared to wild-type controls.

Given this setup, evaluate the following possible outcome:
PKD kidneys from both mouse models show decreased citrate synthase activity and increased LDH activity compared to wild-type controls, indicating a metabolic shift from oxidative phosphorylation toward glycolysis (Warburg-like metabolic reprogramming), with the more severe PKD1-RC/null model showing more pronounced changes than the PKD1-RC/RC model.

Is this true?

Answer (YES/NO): NO